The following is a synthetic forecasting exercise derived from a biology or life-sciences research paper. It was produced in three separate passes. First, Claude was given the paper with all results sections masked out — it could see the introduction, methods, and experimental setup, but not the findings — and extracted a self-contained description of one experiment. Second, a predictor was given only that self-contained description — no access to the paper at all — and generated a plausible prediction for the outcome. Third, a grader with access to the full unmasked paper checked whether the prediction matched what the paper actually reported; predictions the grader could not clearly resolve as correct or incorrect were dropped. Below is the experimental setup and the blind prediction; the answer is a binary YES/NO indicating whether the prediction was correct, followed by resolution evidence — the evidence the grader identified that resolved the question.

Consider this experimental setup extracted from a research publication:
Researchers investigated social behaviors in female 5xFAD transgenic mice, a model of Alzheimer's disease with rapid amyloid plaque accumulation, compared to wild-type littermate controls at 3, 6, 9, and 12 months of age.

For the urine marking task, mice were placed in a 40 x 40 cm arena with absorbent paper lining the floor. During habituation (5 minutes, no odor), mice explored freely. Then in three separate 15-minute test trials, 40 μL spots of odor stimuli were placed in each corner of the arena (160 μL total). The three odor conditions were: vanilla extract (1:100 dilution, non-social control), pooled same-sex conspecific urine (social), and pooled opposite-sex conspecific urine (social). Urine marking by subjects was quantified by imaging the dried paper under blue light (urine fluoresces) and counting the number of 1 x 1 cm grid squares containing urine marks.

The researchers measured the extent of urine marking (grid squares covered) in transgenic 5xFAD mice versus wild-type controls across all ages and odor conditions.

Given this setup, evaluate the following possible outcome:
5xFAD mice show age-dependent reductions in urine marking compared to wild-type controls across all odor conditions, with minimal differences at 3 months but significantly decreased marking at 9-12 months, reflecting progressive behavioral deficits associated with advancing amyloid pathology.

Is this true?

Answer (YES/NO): NO